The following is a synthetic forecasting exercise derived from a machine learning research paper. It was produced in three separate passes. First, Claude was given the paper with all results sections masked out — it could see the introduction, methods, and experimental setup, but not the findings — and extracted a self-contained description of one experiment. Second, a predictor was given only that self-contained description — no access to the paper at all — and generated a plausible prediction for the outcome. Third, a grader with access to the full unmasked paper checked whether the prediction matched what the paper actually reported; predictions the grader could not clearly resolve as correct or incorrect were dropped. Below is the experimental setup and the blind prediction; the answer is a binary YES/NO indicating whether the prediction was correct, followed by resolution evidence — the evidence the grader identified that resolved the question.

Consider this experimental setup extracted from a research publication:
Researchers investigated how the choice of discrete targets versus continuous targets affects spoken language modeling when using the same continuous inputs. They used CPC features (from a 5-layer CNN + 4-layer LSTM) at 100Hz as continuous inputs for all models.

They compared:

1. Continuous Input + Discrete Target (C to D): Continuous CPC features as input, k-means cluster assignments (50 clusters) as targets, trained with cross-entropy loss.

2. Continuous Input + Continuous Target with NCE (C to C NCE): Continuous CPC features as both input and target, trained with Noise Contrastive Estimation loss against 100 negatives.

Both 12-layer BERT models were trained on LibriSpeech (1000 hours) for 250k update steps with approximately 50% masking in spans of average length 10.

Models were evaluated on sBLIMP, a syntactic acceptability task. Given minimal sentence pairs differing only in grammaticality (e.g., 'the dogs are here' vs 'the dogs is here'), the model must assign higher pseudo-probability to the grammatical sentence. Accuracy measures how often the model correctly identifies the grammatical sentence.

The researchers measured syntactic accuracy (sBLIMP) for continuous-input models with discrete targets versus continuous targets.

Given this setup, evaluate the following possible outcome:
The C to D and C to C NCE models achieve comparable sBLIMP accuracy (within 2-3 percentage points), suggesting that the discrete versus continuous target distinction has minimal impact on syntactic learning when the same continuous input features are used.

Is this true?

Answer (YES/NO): YES